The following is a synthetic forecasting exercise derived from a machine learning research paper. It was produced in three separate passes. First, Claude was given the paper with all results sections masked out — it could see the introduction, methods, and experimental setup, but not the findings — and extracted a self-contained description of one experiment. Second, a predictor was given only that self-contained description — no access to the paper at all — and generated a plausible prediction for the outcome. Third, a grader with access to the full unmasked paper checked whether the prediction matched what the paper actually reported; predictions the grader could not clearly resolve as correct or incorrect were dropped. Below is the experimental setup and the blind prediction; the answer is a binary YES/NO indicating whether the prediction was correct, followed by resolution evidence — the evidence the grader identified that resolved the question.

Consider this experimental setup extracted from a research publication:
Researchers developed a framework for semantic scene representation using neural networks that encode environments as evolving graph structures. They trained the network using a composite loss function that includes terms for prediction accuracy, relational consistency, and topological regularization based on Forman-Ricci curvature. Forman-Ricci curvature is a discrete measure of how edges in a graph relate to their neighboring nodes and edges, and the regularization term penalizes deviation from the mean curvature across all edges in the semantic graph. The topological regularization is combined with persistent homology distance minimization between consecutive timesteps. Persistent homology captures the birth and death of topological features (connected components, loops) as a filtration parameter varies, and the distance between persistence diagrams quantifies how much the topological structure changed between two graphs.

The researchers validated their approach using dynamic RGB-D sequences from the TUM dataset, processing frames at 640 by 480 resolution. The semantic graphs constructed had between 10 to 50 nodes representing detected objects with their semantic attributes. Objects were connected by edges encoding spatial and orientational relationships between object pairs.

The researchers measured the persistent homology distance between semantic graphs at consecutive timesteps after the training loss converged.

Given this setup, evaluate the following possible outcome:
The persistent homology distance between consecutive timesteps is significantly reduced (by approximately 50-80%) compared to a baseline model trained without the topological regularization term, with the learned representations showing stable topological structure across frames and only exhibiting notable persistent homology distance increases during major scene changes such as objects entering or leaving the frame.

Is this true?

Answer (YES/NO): NO